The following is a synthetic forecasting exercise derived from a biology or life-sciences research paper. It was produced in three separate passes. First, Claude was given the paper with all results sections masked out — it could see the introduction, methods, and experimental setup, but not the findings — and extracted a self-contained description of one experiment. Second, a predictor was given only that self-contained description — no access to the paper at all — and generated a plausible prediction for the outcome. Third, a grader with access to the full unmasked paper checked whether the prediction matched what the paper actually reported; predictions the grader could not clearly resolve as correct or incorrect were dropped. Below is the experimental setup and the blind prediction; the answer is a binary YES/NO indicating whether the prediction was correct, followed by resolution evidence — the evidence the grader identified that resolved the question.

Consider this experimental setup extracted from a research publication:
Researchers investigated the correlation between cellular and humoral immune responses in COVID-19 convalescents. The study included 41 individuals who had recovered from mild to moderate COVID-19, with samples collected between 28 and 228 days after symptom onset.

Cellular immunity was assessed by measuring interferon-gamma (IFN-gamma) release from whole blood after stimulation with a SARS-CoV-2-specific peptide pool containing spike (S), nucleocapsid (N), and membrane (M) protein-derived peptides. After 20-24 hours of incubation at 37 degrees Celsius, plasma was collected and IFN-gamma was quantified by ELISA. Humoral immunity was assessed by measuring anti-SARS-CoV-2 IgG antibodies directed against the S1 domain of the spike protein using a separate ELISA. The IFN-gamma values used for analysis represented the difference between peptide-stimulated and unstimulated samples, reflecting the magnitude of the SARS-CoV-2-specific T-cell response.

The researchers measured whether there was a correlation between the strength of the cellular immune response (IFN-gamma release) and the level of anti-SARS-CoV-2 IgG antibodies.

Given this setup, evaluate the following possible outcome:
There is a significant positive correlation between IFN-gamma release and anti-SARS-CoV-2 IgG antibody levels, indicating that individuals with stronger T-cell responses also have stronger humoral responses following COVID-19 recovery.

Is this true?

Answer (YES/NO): NO